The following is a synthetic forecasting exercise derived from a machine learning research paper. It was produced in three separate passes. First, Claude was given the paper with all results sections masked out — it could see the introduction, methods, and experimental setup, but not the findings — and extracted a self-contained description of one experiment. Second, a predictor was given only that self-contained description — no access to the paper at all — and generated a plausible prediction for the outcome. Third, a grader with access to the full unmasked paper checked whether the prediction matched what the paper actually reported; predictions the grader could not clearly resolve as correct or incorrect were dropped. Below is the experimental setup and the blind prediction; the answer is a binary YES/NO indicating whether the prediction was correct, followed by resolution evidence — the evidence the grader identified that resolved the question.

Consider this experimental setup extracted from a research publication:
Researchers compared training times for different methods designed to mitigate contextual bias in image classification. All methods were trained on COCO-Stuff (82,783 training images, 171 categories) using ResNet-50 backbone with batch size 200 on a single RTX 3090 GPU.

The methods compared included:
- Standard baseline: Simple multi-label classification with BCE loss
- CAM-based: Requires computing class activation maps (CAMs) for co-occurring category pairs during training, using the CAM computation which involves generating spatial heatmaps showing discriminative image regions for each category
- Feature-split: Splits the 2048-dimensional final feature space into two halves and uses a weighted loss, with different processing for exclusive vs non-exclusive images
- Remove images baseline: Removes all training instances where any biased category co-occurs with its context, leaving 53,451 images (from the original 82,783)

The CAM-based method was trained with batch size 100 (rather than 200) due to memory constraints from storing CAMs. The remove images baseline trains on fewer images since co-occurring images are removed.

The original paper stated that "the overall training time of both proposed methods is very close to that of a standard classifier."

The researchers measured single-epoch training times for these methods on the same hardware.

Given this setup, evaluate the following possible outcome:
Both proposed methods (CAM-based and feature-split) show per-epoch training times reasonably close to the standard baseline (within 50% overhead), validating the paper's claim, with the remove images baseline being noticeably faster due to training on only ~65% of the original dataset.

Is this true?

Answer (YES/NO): NO